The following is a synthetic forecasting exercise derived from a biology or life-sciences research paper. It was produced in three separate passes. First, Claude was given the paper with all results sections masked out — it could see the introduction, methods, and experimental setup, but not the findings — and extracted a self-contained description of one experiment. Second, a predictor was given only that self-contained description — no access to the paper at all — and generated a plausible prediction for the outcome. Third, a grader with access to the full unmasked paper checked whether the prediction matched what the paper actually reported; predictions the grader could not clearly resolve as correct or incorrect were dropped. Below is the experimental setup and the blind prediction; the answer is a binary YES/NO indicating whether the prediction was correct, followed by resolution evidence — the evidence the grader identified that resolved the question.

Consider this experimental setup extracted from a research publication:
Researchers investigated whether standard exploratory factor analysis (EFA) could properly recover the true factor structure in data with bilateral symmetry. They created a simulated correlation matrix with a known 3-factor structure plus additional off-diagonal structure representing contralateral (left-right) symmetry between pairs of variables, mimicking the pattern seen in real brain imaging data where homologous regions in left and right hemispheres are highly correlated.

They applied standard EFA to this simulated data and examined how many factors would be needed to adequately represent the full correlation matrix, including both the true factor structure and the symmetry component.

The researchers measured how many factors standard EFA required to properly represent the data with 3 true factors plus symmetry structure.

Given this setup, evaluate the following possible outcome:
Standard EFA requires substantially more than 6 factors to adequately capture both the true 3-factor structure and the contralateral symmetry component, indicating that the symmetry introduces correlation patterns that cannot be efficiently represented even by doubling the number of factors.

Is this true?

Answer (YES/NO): YES